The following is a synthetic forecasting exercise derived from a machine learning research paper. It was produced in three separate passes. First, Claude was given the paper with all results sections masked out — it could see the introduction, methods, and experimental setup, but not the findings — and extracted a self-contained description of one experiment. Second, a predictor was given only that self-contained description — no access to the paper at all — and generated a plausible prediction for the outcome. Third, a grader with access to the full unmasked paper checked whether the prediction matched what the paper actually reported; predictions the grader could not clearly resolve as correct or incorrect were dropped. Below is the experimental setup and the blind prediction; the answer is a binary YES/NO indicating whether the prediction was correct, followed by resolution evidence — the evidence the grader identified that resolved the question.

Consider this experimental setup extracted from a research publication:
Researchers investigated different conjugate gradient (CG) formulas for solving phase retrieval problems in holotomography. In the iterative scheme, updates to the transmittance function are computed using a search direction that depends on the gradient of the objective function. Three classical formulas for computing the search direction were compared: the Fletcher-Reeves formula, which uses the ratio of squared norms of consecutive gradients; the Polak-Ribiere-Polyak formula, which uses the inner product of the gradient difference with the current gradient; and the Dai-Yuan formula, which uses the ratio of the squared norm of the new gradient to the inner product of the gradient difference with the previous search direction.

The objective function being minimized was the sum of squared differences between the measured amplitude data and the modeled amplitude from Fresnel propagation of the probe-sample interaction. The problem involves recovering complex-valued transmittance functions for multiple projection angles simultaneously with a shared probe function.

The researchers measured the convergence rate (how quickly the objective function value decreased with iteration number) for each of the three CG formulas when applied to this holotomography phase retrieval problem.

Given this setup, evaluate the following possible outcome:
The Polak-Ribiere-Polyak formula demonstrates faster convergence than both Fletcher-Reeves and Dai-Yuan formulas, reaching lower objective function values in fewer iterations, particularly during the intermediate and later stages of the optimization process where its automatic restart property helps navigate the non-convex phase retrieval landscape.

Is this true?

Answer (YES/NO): NO